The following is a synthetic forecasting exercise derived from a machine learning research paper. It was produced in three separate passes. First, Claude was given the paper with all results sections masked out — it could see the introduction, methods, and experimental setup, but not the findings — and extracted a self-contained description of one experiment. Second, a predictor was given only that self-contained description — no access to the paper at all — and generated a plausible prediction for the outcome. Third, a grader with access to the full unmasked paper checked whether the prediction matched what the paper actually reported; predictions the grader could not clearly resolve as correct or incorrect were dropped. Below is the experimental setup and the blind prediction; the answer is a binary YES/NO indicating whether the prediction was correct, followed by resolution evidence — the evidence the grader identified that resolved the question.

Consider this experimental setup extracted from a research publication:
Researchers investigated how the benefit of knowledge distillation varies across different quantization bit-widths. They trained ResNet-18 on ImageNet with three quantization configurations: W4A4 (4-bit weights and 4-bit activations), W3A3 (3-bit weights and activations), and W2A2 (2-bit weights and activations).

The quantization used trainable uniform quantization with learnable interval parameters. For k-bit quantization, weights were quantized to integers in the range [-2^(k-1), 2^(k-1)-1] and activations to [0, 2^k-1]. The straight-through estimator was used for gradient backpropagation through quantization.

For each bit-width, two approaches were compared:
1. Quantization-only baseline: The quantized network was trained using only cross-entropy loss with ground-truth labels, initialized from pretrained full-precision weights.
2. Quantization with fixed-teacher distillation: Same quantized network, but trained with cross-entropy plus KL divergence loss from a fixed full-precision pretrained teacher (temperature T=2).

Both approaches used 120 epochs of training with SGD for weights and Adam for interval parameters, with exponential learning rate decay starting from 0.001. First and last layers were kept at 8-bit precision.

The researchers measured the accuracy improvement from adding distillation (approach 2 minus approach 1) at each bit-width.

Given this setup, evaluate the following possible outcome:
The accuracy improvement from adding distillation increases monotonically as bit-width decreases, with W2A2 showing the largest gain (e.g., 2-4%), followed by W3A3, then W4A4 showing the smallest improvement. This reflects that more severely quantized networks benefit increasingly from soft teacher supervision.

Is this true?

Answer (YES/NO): NO